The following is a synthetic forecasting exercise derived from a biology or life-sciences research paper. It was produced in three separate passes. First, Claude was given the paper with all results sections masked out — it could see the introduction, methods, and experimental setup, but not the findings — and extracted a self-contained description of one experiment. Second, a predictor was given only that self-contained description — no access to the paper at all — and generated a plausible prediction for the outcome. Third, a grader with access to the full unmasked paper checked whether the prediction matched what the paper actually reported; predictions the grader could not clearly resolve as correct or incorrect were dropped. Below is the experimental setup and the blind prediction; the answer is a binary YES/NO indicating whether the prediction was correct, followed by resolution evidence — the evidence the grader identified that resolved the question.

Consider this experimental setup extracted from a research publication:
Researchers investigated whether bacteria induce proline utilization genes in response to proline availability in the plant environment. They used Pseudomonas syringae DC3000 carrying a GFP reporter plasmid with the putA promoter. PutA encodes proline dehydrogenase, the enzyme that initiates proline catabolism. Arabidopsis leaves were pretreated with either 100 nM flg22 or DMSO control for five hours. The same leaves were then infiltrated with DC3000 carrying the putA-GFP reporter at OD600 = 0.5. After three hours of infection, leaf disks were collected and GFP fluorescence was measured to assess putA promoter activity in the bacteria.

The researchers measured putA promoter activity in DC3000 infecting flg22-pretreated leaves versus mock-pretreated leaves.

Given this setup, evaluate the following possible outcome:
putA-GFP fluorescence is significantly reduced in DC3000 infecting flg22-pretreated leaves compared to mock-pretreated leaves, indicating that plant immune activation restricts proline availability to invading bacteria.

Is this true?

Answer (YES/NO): YES